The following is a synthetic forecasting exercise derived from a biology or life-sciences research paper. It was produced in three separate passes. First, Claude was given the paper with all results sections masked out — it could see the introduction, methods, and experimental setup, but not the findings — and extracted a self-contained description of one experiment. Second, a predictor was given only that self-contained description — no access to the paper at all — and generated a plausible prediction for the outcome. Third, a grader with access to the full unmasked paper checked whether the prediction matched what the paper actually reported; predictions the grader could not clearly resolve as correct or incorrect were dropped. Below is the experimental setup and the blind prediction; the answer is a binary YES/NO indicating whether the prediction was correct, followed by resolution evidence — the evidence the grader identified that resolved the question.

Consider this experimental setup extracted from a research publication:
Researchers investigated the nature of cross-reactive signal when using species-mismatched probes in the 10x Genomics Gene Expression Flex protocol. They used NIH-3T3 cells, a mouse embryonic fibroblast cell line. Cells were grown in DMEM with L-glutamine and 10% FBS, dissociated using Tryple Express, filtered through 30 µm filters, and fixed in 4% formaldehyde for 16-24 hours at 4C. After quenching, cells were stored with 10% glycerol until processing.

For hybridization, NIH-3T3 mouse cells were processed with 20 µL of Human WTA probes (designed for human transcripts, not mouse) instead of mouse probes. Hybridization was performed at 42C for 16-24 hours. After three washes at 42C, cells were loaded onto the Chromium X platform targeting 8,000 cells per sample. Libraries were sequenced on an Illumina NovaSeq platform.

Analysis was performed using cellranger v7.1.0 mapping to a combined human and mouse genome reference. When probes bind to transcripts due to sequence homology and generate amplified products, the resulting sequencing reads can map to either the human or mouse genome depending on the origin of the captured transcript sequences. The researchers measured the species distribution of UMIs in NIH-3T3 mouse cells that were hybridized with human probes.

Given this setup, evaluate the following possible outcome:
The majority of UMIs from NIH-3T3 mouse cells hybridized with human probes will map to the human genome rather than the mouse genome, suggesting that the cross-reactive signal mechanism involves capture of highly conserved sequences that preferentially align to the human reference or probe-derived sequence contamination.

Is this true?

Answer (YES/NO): YES